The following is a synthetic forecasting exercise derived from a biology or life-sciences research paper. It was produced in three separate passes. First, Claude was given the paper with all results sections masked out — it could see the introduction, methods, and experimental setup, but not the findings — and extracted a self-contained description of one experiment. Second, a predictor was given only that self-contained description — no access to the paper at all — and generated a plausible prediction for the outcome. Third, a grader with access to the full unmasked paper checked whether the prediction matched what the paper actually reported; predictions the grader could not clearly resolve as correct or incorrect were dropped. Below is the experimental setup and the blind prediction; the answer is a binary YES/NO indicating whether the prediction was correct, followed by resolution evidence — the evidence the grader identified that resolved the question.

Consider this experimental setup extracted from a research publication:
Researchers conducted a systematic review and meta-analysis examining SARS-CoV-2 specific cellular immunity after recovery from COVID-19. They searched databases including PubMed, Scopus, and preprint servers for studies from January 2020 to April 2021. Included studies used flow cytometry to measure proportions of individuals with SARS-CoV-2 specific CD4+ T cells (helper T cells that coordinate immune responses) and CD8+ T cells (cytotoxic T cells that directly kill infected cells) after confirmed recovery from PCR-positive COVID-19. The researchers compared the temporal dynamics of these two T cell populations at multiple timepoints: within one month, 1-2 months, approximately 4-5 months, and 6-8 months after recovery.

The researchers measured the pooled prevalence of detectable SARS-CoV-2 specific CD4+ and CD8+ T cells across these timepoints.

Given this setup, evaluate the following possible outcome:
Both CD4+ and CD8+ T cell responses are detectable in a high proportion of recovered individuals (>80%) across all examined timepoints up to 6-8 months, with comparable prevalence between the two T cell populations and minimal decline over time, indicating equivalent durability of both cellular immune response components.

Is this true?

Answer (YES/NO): NO